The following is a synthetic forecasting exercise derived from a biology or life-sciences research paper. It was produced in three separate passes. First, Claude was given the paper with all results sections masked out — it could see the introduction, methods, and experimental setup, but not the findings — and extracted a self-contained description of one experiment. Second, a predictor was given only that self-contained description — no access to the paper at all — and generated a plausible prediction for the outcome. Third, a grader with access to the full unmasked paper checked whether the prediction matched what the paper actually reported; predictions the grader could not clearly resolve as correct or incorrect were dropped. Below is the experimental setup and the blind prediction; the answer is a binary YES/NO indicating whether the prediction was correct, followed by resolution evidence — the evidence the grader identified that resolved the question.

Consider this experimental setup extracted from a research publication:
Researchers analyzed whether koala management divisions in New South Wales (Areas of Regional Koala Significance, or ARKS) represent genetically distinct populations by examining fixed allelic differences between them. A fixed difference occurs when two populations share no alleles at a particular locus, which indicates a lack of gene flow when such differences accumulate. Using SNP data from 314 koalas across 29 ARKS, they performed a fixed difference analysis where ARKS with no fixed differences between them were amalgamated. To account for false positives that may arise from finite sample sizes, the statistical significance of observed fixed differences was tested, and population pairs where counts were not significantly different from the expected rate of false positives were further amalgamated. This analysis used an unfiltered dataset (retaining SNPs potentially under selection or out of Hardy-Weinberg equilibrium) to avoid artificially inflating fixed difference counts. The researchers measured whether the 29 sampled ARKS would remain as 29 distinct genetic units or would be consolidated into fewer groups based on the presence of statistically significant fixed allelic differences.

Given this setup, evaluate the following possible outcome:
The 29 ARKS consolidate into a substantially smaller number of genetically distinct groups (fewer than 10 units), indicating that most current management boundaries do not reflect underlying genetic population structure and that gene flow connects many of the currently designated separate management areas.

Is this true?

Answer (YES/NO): YES